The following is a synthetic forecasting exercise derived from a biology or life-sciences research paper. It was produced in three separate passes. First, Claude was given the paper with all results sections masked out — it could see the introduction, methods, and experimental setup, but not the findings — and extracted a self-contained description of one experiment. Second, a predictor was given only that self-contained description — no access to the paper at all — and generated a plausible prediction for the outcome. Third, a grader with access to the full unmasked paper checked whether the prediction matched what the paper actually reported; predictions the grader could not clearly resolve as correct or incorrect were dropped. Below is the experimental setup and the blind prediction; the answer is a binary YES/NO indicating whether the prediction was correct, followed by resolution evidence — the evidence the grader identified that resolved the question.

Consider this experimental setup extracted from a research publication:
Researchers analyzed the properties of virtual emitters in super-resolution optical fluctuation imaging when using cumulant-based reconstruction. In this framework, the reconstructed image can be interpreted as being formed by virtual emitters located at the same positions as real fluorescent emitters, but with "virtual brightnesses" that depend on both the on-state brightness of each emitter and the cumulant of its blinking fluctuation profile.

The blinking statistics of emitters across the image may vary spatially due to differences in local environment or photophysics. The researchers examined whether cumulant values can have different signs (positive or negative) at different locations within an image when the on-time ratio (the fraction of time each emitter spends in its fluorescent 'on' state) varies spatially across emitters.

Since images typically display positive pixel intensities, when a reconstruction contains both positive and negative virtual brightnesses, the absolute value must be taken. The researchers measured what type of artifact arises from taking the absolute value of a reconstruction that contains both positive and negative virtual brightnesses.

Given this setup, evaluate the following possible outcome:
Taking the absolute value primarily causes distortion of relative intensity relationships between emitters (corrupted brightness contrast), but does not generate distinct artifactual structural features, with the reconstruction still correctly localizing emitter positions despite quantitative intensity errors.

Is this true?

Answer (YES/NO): NO